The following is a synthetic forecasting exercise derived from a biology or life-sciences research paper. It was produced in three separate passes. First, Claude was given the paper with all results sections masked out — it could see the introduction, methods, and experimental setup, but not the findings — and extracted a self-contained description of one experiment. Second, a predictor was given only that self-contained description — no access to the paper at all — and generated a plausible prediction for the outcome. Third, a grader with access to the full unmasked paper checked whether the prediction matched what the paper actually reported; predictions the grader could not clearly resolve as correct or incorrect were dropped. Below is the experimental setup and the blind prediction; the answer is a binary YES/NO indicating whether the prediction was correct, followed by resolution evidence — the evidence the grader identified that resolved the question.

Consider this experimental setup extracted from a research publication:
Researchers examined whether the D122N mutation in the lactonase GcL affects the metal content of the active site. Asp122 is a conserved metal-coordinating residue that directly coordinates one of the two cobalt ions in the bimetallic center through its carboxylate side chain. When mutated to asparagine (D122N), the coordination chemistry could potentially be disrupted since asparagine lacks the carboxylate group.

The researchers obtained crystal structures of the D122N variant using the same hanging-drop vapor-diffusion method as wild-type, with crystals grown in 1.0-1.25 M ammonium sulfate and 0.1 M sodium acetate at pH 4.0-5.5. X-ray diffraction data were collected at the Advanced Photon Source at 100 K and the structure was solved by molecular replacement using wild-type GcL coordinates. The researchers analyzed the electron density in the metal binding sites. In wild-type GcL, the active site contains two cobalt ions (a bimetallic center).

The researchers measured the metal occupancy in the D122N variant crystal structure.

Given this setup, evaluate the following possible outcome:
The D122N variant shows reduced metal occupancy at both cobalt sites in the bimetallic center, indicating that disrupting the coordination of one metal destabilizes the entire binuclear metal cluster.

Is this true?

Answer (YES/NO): NO